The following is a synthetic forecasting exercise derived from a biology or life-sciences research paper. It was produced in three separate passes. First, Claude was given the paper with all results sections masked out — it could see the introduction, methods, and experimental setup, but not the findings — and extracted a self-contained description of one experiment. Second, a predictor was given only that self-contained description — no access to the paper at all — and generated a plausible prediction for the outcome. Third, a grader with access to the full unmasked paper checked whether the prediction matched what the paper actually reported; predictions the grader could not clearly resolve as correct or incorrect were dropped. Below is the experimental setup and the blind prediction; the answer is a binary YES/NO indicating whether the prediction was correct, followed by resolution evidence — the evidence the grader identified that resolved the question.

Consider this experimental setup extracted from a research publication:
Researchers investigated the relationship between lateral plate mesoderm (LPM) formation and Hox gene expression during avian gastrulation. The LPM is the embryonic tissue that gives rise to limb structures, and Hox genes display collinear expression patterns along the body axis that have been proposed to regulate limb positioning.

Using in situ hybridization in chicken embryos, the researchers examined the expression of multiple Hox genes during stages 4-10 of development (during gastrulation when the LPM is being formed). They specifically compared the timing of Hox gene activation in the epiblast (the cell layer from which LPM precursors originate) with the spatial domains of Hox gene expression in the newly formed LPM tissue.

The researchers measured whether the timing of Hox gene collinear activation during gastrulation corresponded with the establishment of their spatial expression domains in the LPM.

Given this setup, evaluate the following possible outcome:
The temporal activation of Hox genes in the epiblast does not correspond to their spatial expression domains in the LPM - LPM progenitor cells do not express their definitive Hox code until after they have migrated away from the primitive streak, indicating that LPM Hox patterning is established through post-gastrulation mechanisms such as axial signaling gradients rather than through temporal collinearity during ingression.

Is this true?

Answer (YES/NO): NO